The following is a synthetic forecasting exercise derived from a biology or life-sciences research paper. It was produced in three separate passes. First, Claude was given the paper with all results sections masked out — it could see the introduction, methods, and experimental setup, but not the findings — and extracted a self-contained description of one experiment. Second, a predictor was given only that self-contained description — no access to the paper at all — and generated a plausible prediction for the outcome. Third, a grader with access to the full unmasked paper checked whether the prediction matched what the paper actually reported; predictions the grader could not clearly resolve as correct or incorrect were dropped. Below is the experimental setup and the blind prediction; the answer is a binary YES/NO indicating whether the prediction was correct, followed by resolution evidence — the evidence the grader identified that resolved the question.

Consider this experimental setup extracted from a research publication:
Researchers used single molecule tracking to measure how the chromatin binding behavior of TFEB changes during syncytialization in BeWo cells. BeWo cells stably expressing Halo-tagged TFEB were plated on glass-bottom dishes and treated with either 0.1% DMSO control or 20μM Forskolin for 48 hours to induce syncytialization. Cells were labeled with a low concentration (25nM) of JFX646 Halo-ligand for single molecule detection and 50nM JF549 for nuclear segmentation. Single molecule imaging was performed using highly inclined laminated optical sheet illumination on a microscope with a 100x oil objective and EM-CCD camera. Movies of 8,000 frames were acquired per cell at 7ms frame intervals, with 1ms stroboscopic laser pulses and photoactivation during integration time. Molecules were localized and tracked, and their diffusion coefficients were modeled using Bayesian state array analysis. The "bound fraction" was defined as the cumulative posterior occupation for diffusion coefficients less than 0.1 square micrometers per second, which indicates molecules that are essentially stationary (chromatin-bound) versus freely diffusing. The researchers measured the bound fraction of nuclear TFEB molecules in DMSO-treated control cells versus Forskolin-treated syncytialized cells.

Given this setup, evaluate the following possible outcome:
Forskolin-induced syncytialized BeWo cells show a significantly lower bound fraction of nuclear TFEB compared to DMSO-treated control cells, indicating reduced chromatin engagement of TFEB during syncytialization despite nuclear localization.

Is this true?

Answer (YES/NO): NO